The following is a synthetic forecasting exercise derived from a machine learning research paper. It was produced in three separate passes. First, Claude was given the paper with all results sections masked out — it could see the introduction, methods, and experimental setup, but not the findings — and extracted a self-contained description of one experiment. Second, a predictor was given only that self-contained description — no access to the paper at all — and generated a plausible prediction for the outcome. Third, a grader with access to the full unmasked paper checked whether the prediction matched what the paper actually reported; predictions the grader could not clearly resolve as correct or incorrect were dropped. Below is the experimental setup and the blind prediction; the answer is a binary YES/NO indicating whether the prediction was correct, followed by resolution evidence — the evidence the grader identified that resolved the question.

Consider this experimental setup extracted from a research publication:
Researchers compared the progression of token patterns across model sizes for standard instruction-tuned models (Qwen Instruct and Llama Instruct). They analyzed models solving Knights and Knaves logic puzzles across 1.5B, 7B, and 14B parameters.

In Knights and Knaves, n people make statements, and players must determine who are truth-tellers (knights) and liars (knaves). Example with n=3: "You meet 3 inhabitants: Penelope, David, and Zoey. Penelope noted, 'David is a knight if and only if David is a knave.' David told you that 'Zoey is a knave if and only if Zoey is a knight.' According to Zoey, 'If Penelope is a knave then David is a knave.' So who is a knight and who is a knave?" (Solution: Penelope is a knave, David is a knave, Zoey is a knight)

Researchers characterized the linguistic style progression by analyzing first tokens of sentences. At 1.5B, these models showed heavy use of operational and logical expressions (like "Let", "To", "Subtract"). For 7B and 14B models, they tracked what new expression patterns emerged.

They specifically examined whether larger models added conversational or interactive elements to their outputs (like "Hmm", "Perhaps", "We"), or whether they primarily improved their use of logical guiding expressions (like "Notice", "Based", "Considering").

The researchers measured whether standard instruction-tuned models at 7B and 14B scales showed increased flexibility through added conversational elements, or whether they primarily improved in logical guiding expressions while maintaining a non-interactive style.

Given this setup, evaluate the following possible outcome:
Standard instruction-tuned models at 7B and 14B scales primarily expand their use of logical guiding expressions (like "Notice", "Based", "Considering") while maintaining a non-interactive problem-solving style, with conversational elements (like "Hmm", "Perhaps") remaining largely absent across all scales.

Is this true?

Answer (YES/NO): YES